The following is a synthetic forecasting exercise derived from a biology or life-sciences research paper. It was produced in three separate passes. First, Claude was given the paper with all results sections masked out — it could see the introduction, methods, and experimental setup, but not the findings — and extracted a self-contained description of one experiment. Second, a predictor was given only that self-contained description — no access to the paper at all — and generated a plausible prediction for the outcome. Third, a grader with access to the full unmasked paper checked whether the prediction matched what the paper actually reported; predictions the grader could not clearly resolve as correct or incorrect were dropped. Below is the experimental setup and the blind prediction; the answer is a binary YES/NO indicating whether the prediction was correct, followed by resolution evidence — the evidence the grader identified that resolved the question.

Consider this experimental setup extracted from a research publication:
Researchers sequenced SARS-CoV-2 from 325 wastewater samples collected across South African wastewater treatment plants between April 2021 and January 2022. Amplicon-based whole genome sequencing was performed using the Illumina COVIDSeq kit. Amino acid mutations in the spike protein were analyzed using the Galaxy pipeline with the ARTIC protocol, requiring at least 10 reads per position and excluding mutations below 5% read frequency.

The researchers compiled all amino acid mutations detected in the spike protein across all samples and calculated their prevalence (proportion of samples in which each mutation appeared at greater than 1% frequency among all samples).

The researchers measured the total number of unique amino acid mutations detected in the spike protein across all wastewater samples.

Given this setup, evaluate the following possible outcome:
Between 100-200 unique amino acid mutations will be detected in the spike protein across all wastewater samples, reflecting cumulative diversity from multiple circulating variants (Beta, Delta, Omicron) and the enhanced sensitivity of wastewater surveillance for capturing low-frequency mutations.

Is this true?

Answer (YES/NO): NO